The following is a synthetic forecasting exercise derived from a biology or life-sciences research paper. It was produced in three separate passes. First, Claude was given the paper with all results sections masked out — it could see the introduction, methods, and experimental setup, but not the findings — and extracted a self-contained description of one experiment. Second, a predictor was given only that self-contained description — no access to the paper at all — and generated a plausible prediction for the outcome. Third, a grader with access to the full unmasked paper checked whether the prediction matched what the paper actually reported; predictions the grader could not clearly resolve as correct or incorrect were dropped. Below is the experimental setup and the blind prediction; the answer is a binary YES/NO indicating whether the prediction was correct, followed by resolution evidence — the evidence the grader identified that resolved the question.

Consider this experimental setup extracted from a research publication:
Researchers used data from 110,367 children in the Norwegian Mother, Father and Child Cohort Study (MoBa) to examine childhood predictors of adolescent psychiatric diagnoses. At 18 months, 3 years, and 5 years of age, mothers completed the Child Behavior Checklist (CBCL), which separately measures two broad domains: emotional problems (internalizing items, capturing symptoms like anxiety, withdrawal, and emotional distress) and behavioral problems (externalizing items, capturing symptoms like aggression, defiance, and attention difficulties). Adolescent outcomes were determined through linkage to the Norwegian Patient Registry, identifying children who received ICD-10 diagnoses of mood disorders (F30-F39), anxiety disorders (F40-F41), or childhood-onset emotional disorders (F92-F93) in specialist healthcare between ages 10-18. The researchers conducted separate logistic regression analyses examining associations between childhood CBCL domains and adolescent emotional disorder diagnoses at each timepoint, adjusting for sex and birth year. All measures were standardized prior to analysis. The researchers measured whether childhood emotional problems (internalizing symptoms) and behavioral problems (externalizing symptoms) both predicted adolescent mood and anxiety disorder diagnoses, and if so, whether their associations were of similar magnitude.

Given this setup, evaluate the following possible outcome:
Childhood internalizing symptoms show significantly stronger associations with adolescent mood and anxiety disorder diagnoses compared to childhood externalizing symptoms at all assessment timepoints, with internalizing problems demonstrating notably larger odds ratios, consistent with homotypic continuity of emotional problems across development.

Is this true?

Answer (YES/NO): NO